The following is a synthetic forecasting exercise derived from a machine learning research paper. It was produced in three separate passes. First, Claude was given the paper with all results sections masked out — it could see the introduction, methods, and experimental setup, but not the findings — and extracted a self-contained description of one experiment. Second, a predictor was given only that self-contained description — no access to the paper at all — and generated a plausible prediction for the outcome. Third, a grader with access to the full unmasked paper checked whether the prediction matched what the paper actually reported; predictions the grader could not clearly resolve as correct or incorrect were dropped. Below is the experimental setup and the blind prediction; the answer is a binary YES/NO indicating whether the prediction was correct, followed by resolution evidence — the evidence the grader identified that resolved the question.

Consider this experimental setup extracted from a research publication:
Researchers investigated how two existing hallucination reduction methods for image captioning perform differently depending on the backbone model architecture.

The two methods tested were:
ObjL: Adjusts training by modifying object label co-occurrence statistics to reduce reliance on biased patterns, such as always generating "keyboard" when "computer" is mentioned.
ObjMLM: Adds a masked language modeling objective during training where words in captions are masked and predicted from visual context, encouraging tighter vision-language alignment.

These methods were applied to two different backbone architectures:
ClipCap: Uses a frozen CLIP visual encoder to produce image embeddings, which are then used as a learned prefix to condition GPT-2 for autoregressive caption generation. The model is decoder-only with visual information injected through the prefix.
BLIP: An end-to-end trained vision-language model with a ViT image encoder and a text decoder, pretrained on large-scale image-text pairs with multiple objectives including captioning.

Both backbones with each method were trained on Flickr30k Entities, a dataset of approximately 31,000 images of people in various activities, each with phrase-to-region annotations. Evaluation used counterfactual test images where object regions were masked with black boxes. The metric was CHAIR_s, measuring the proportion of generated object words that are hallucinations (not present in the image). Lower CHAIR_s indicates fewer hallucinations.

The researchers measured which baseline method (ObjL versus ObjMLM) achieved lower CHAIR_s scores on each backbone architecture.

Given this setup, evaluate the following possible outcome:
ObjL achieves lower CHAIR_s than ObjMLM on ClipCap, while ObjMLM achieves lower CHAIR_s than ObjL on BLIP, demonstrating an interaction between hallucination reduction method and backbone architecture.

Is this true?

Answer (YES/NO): YES